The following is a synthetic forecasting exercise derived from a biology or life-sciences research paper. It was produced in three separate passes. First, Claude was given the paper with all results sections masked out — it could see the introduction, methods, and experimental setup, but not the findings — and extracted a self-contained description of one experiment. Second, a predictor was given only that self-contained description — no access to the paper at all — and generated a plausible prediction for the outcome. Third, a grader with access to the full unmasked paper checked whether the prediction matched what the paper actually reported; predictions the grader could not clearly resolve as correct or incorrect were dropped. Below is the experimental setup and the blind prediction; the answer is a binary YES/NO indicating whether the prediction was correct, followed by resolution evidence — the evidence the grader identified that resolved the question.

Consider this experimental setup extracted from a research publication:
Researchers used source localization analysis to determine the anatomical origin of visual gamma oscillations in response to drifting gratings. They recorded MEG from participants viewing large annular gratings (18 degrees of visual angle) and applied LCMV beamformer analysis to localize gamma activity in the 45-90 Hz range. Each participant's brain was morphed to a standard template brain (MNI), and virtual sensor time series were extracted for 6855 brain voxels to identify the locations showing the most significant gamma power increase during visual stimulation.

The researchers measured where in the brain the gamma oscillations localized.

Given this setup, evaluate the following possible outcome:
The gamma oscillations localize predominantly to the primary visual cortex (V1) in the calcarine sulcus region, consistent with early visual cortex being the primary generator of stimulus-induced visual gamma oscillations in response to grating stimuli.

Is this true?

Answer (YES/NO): YES